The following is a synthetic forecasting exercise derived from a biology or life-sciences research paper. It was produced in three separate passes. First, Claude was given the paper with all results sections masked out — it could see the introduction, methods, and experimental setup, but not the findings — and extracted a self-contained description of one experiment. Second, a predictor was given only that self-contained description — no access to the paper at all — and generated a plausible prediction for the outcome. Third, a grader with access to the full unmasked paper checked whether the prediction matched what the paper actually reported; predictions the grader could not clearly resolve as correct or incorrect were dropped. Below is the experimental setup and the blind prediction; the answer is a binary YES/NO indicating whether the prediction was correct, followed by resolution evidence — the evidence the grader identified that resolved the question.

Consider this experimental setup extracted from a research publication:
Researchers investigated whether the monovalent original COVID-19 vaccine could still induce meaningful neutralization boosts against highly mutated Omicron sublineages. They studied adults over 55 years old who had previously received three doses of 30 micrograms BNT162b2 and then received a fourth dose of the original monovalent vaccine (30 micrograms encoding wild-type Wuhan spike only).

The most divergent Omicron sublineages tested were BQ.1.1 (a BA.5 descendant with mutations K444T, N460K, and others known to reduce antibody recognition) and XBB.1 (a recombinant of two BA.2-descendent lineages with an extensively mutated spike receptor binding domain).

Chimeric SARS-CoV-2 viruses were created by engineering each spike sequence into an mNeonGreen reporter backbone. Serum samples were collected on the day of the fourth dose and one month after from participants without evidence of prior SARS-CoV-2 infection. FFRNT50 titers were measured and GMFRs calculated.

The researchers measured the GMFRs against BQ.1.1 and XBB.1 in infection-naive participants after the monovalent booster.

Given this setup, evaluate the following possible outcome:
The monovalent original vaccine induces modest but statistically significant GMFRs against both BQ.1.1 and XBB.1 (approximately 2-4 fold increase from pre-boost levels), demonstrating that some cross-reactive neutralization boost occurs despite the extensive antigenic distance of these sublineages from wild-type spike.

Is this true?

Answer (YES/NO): NO